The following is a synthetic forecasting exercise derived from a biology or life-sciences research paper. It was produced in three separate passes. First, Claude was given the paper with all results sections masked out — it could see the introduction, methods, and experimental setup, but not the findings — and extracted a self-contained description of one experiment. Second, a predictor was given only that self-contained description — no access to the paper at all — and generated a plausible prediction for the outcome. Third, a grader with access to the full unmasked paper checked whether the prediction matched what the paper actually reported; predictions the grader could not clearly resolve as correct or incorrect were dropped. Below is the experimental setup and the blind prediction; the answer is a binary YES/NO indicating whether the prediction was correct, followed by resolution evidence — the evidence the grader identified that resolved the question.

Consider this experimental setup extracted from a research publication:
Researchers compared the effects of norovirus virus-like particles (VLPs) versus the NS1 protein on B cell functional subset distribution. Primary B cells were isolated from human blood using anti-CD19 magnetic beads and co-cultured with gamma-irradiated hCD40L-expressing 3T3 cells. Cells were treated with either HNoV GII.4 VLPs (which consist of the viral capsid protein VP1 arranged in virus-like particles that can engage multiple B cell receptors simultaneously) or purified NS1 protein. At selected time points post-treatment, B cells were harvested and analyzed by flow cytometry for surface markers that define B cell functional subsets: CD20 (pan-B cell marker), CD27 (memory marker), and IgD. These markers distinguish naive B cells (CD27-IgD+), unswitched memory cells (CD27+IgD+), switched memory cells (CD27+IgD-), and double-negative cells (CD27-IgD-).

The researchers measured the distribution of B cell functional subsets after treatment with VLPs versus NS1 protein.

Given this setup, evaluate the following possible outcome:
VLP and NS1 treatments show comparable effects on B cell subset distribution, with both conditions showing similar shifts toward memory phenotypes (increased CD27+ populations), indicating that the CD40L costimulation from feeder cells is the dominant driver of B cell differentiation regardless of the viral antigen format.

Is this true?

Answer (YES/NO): NO